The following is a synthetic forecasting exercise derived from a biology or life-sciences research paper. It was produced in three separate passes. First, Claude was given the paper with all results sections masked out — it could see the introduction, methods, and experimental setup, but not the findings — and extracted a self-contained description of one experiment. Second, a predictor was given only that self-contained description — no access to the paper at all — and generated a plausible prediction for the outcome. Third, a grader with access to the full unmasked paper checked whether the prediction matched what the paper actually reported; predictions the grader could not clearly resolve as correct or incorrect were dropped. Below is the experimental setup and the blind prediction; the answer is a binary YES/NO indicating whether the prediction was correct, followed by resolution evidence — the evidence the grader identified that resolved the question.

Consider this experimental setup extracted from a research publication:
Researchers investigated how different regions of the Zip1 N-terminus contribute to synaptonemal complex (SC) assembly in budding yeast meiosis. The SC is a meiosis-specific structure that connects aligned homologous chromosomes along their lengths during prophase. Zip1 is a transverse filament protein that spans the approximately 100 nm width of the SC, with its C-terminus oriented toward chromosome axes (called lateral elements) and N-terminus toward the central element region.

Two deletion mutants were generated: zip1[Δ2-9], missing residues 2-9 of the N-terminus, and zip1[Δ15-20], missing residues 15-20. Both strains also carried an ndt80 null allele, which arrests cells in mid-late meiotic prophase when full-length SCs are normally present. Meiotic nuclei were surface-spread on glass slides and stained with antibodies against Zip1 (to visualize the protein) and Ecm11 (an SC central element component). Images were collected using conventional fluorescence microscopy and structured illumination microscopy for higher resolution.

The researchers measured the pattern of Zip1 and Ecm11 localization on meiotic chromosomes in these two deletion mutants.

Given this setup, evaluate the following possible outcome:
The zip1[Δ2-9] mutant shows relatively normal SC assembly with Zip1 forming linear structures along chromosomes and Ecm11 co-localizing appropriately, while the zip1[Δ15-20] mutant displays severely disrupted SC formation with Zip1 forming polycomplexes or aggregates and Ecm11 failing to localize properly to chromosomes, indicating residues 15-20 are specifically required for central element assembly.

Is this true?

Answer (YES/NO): NO